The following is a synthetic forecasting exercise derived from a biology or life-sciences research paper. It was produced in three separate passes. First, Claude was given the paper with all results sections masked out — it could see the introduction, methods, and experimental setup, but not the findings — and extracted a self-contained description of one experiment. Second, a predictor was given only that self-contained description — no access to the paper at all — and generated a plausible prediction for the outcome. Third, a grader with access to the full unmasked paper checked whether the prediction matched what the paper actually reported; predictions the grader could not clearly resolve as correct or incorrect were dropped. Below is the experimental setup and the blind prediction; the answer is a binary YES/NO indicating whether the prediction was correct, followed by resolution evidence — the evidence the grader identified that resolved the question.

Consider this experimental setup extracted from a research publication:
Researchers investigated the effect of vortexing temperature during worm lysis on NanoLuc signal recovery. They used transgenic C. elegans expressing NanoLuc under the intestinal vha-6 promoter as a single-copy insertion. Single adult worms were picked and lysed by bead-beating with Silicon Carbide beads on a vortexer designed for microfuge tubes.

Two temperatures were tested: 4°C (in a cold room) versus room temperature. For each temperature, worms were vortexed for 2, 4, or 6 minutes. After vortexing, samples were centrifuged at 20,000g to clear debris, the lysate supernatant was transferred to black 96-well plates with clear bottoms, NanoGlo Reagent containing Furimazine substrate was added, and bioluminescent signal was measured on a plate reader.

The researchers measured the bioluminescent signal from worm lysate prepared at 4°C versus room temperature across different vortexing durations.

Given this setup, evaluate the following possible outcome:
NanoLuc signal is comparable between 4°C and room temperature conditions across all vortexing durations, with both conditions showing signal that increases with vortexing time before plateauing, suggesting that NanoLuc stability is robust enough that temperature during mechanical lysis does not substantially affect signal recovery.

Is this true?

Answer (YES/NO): NO